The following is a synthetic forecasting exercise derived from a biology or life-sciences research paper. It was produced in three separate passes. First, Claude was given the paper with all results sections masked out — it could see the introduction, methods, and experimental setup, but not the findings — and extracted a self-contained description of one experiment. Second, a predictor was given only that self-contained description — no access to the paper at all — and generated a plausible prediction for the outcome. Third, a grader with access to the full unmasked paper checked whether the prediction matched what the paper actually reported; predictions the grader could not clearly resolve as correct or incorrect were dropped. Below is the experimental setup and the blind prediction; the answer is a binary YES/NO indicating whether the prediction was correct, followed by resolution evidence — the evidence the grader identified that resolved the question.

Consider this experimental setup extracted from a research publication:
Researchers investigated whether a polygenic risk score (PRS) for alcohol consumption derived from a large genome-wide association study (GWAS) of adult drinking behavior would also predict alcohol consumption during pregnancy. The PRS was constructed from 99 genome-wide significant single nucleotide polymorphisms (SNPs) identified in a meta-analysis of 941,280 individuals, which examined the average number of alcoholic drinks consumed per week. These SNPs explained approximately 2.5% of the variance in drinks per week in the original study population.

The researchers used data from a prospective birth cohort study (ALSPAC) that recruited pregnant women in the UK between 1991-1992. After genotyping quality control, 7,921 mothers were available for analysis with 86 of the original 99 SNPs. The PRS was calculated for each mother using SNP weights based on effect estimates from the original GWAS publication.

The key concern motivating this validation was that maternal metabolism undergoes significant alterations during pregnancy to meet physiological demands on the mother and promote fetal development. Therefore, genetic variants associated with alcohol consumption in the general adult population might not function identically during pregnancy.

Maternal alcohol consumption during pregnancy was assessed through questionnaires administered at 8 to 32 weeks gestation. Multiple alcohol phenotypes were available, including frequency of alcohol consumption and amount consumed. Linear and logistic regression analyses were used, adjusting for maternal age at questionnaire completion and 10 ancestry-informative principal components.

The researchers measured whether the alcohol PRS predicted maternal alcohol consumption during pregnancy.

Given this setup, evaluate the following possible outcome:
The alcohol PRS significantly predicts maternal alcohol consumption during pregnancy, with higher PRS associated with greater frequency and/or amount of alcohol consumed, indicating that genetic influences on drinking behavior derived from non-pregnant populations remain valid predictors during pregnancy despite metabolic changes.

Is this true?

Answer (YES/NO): YES